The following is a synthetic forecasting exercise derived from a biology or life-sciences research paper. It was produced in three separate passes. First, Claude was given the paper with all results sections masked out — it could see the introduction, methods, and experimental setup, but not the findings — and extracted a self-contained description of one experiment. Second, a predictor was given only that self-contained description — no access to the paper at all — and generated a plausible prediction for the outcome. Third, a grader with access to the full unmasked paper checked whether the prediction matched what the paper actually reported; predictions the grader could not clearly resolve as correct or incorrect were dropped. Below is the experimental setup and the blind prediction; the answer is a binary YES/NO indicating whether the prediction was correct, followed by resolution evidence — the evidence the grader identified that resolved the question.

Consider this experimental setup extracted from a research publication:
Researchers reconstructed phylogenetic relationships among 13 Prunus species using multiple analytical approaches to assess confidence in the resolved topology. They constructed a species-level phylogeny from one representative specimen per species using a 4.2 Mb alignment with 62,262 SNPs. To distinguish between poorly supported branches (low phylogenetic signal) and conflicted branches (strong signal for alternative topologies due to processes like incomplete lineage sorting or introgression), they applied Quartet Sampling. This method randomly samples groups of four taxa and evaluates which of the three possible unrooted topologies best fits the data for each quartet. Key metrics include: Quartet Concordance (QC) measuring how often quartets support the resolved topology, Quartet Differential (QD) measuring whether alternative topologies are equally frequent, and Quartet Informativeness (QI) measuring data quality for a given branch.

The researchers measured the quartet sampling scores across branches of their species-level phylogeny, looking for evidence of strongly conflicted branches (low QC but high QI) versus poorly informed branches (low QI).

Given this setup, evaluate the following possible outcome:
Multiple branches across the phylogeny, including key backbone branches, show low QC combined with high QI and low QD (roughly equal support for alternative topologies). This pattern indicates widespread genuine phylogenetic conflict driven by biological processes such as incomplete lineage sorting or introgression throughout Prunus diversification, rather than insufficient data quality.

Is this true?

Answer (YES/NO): NO